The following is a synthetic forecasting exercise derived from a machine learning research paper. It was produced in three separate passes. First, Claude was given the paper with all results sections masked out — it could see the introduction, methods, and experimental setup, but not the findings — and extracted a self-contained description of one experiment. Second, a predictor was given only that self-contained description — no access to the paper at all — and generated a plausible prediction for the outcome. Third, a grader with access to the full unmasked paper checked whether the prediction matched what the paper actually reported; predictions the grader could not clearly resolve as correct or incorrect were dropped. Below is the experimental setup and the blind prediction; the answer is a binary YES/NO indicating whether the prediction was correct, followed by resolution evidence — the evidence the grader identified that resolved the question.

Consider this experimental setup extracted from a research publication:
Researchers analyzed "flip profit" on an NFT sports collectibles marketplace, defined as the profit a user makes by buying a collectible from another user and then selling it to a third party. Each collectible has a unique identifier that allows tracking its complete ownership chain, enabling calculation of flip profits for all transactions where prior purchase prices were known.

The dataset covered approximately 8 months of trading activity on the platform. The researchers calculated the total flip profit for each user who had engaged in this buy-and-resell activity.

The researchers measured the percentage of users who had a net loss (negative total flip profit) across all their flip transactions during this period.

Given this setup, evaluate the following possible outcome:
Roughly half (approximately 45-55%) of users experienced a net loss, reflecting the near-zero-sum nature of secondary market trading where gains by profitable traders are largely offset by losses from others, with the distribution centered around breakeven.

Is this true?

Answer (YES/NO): NO